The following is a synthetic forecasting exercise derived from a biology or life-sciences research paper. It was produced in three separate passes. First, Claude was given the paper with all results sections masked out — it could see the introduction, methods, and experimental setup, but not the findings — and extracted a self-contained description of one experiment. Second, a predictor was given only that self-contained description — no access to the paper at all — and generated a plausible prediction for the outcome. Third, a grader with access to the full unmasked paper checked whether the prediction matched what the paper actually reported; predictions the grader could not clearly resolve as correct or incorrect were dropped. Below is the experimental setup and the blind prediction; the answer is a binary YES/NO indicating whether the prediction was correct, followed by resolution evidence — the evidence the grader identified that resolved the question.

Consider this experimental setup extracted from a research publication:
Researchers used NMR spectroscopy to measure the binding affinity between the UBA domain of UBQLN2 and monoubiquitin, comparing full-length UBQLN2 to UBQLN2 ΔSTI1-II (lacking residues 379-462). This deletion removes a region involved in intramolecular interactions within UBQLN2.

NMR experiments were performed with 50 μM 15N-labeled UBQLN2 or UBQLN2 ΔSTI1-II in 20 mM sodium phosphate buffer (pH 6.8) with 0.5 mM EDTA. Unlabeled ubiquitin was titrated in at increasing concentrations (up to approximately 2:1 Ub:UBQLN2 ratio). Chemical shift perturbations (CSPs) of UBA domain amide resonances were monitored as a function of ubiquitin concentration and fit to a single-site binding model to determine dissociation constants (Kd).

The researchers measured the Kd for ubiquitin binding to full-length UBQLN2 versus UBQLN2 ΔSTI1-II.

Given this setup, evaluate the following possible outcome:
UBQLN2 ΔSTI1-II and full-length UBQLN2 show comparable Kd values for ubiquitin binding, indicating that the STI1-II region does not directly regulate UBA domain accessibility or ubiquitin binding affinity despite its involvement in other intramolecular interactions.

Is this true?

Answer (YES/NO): YES